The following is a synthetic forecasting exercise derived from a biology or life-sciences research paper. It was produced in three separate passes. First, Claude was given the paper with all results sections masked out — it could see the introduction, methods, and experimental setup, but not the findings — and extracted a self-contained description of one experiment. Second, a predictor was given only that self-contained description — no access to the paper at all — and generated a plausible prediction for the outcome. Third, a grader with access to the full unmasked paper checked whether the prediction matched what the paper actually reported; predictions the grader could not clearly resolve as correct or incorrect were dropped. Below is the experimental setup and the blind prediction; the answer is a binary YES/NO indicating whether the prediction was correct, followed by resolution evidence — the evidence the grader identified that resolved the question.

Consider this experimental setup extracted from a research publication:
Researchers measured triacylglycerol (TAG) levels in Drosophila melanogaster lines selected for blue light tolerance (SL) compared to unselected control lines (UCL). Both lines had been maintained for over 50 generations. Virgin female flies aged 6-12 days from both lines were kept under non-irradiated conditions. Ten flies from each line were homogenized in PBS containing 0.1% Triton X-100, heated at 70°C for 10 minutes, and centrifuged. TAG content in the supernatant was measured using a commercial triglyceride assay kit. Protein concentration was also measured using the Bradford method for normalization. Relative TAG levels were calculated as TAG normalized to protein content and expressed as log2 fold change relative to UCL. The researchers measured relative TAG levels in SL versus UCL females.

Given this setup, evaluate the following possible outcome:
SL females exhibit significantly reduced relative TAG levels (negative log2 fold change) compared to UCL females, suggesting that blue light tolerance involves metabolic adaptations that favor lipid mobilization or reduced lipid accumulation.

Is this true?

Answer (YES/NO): NO